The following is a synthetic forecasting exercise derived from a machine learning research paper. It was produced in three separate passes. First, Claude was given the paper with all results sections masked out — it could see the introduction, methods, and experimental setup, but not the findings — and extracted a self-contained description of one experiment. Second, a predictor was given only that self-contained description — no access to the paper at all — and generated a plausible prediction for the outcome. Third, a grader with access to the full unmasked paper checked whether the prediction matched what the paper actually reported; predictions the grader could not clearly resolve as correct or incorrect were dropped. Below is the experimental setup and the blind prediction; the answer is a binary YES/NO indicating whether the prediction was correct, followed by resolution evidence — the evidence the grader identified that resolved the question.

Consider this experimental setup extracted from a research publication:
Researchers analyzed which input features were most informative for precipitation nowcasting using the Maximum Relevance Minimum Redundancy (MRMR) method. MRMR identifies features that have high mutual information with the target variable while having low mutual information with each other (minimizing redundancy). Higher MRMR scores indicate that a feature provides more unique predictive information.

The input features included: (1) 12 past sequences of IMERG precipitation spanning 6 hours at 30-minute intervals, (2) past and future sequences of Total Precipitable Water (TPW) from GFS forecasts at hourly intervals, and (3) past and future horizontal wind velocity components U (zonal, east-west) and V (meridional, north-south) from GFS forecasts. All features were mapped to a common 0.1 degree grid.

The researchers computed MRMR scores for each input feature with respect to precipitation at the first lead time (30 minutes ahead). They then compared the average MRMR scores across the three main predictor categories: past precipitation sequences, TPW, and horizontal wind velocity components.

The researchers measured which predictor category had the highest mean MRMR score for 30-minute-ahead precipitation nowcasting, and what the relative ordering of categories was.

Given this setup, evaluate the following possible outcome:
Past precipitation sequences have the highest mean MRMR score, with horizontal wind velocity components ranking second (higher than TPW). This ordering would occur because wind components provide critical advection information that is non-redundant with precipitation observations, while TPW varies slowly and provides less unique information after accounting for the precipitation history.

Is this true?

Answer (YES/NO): NO